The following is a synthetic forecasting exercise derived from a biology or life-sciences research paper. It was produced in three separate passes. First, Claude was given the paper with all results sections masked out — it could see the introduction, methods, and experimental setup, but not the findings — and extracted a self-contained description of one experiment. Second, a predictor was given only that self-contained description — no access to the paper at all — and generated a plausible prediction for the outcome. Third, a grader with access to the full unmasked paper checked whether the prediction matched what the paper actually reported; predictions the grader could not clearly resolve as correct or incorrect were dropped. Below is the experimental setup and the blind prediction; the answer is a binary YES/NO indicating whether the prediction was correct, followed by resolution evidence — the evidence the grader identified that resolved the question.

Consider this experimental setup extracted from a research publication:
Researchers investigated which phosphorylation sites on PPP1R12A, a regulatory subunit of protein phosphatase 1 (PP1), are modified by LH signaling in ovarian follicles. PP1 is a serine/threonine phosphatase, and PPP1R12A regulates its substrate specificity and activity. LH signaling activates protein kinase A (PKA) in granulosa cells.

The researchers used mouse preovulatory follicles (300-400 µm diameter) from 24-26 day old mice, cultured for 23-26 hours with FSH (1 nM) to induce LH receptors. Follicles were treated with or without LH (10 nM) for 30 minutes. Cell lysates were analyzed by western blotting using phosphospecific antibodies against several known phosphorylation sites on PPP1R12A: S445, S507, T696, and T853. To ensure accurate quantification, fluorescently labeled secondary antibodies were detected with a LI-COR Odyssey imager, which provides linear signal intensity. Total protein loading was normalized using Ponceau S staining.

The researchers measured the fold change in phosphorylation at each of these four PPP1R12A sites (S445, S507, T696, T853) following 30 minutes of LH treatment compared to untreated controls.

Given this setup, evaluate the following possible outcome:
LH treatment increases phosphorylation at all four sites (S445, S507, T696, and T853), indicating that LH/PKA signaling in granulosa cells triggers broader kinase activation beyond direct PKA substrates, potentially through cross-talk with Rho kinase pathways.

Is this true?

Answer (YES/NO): NO